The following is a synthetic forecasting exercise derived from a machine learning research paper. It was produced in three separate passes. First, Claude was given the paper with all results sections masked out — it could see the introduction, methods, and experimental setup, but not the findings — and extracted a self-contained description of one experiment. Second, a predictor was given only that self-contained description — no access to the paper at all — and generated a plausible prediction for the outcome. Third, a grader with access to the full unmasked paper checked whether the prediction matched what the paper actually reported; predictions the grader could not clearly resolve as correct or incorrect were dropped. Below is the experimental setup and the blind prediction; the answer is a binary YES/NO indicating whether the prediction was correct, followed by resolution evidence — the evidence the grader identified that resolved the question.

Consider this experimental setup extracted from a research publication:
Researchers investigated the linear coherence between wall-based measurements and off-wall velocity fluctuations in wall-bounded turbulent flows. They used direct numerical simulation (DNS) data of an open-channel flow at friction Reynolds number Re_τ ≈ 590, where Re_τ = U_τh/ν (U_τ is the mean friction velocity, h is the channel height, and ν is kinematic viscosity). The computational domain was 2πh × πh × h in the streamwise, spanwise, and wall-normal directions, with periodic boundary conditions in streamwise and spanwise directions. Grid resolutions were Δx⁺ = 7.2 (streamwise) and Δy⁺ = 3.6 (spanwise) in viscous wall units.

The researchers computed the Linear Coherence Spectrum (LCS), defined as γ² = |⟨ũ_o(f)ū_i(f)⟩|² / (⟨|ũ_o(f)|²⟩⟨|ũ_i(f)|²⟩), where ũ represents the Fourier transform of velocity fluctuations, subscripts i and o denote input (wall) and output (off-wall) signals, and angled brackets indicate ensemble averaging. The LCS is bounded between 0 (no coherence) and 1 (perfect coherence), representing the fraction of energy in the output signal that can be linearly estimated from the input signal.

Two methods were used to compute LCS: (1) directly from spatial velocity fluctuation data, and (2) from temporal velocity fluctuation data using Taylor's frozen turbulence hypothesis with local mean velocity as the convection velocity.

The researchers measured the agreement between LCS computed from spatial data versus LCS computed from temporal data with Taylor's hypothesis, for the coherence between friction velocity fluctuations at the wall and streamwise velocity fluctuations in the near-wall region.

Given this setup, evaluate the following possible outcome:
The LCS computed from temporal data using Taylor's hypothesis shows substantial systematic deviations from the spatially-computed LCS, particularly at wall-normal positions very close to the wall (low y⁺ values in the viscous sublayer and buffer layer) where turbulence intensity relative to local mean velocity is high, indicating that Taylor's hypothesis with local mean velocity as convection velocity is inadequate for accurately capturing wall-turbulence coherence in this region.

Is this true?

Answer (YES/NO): YES